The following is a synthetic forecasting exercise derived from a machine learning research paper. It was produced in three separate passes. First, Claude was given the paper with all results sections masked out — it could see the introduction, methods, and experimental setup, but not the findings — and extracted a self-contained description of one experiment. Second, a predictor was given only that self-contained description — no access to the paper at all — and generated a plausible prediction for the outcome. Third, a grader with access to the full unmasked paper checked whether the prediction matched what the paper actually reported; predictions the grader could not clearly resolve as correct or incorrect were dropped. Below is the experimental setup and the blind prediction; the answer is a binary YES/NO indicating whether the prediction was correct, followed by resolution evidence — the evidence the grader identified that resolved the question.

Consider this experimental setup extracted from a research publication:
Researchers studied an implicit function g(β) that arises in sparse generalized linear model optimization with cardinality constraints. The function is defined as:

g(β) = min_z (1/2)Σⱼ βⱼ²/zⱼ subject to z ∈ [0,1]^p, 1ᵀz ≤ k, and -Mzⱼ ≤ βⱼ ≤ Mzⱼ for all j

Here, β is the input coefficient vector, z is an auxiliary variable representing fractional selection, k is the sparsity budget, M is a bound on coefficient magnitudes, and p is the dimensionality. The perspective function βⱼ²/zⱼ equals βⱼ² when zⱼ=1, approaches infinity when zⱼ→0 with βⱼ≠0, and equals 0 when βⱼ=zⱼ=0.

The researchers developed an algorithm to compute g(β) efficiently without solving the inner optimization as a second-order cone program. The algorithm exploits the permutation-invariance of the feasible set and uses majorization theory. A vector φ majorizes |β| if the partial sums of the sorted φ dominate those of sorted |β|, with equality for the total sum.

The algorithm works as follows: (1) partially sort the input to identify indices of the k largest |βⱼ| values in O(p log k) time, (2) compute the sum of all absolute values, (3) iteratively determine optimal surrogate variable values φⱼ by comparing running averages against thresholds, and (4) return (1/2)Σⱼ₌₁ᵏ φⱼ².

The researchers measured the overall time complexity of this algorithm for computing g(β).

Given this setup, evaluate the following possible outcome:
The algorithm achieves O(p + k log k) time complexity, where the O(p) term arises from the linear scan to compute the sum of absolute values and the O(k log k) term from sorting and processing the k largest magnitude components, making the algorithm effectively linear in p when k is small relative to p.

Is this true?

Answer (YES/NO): NO